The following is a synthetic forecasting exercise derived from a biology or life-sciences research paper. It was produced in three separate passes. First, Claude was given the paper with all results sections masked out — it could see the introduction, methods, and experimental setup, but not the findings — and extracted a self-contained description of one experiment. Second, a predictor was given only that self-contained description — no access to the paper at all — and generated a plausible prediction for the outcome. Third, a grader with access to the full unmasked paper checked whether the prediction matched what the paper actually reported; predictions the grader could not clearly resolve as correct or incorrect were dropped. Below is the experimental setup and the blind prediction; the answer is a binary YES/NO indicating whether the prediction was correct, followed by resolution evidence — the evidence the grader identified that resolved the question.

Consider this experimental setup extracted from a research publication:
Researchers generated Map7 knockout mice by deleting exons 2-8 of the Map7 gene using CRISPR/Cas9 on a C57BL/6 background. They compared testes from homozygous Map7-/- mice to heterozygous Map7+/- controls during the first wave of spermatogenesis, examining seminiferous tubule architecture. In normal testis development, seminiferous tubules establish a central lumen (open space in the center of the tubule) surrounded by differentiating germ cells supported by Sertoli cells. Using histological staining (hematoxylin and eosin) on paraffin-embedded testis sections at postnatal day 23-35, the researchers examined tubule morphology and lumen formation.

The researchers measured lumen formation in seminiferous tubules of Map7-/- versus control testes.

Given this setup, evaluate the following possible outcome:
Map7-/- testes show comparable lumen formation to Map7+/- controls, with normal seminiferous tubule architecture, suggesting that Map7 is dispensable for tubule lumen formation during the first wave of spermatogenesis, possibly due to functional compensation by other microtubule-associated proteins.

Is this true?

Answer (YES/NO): NO